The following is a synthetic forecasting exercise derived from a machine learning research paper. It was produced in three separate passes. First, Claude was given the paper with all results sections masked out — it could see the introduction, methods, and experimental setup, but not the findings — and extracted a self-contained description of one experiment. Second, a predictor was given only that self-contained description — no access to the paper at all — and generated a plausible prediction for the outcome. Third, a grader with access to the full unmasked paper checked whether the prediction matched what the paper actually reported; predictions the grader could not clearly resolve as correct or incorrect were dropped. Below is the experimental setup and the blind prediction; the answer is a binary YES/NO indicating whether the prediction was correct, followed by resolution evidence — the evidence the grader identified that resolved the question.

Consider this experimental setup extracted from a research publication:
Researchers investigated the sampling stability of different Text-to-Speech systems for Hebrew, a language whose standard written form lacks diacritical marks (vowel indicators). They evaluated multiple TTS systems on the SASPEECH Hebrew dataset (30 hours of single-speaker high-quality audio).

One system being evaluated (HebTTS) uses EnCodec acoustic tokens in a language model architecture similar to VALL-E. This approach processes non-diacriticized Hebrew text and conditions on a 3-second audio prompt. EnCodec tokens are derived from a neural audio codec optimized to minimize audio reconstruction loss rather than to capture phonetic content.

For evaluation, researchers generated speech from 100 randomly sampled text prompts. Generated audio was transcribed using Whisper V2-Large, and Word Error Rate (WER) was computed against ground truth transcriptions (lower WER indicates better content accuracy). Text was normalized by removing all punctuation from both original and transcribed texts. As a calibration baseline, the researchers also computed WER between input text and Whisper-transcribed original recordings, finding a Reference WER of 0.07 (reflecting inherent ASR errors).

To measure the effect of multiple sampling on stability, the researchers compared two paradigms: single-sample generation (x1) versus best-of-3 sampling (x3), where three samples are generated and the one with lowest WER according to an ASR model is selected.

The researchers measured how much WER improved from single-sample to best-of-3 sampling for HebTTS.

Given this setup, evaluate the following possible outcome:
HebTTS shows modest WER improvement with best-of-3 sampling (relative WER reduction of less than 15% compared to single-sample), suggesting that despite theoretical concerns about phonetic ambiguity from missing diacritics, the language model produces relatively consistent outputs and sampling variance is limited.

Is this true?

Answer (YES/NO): NO